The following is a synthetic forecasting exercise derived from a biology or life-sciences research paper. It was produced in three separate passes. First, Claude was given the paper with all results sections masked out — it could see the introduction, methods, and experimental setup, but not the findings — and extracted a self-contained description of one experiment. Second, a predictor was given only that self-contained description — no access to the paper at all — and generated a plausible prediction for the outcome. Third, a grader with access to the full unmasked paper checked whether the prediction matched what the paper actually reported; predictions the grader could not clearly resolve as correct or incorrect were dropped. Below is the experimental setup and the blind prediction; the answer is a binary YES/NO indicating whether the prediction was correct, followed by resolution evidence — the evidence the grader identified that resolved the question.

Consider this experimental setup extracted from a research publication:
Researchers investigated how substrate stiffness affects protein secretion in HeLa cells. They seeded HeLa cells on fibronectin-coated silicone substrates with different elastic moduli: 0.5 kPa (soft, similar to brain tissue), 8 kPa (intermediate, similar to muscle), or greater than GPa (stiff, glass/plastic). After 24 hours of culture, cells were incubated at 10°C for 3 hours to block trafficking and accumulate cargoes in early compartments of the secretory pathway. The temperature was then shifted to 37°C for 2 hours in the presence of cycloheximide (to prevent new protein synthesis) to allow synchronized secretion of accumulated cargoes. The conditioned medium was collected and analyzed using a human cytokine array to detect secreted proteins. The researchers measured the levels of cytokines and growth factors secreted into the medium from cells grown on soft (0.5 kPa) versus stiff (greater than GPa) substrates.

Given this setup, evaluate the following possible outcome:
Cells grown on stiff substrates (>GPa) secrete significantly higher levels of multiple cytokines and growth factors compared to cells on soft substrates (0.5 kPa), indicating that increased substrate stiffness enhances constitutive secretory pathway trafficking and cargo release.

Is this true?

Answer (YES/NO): YES